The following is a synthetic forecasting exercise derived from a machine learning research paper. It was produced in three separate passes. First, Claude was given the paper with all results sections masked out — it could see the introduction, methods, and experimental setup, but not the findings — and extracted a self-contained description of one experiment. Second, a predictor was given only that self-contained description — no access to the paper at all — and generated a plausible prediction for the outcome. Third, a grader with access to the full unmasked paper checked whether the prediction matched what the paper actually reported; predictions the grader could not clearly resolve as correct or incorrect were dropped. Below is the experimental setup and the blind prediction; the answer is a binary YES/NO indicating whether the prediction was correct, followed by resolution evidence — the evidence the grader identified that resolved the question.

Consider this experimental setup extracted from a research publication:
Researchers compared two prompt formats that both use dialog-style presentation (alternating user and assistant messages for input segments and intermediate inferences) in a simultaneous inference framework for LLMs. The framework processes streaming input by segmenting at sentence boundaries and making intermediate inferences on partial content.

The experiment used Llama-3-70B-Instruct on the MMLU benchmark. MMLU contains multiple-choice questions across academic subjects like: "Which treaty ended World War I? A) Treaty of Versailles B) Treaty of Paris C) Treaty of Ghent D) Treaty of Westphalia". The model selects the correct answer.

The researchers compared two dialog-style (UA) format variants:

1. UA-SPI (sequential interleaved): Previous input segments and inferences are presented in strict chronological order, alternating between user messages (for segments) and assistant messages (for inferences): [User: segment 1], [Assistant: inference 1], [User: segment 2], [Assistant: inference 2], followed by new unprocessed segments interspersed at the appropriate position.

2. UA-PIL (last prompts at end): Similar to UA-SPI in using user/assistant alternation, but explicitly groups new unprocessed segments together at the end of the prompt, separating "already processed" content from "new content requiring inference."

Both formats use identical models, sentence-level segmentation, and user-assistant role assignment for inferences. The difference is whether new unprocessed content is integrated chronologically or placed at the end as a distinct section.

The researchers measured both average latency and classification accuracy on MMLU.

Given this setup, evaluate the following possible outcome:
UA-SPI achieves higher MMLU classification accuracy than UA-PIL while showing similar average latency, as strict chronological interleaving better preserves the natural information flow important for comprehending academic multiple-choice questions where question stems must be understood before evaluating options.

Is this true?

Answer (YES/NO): YES